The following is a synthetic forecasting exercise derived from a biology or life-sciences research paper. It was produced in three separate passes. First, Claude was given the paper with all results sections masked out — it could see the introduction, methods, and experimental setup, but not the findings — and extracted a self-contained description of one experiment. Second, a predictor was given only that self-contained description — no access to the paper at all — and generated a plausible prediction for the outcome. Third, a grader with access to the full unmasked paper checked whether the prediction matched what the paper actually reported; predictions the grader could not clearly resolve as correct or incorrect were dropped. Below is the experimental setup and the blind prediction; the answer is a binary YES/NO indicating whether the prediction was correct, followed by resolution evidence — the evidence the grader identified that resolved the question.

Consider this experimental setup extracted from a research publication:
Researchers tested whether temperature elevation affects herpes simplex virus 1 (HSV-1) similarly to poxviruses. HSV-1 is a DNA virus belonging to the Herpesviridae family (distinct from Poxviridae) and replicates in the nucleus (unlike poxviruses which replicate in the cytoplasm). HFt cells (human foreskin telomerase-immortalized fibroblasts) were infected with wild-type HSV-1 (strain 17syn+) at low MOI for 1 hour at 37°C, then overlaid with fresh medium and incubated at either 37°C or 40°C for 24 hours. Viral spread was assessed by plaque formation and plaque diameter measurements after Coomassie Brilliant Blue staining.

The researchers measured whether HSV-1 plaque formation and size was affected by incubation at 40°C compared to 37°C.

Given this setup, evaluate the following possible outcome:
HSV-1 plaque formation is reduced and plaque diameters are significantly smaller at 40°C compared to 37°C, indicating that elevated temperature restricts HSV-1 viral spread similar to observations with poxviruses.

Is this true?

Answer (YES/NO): NO